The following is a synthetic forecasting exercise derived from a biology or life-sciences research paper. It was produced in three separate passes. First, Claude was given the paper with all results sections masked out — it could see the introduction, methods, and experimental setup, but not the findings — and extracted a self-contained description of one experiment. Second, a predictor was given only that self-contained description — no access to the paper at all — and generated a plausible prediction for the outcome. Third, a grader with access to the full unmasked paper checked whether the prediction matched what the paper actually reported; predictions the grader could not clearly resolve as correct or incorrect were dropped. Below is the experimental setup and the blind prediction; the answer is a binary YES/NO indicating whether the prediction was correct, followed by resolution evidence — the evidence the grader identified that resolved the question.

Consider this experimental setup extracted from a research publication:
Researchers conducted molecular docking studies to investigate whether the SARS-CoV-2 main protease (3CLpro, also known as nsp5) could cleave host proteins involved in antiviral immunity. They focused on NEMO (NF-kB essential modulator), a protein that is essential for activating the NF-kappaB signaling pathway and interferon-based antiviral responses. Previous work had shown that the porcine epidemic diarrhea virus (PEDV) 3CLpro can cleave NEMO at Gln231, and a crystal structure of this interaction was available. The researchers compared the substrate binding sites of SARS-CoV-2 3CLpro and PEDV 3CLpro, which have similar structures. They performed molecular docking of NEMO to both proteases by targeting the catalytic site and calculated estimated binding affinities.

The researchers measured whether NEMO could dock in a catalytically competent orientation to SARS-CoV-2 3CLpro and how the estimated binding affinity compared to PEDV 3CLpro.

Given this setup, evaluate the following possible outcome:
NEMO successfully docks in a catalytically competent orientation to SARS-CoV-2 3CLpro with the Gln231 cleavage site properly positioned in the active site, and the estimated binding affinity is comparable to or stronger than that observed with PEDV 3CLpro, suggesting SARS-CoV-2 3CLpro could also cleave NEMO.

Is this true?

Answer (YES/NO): NO